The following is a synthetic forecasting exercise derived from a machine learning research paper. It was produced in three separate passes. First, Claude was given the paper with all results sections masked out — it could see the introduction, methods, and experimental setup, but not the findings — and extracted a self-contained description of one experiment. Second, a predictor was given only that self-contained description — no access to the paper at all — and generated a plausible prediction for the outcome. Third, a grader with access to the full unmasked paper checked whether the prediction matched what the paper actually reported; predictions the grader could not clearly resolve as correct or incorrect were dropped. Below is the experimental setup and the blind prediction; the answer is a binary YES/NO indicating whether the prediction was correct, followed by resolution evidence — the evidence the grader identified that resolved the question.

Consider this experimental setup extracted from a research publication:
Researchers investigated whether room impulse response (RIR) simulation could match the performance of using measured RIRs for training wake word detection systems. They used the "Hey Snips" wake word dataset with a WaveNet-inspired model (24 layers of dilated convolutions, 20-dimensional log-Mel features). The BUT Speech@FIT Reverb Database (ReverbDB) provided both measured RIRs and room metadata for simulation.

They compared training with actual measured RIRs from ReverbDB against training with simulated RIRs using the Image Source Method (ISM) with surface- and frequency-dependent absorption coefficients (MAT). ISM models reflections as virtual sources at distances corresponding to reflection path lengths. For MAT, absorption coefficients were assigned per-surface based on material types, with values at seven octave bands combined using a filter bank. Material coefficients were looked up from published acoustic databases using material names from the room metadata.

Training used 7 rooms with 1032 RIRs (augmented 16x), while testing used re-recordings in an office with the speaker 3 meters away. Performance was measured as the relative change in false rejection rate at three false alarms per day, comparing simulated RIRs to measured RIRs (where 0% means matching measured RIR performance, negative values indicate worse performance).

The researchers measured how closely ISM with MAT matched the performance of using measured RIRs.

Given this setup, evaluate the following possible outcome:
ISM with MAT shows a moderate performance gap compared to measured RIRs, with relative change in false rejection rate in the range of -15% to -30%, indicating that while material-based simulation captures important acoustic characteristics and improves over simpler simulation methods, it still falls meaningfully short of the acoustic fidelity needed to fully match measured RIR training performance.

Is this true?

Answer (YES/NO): NO